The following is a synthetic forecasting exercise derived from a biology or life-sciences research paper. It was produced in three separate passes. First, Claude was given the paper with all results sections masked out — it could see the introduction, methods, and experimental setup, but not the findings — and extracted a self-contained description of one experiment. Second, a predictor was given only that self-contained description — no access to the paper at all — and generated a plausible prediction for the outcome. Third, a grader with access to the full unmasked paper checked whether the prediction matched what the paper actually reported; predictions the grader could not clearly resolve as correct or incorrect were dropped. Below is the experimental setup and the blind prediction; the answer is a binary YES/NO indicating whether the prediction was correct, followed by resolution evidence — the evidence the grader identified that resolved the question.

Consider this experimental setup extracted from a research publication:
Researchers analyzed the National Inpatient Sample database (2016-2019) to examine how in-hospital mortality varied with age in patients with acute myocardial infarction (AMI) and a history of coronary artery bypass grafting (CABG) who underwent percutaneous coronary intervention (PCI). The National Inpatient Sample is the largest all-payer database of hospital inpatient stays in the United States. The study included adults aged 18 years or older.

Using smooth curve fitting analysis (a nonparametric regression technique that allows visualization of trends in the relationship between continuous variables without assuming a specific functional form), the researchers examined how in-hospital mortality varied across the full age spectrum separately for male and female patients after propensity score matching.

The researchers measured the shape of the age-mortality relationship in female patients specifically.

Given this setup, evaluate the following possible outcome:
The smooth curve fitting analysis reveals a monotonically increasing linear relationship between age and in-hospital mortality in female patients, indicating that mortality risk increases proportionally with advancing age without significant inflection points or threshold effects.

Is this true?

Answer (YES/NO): NO